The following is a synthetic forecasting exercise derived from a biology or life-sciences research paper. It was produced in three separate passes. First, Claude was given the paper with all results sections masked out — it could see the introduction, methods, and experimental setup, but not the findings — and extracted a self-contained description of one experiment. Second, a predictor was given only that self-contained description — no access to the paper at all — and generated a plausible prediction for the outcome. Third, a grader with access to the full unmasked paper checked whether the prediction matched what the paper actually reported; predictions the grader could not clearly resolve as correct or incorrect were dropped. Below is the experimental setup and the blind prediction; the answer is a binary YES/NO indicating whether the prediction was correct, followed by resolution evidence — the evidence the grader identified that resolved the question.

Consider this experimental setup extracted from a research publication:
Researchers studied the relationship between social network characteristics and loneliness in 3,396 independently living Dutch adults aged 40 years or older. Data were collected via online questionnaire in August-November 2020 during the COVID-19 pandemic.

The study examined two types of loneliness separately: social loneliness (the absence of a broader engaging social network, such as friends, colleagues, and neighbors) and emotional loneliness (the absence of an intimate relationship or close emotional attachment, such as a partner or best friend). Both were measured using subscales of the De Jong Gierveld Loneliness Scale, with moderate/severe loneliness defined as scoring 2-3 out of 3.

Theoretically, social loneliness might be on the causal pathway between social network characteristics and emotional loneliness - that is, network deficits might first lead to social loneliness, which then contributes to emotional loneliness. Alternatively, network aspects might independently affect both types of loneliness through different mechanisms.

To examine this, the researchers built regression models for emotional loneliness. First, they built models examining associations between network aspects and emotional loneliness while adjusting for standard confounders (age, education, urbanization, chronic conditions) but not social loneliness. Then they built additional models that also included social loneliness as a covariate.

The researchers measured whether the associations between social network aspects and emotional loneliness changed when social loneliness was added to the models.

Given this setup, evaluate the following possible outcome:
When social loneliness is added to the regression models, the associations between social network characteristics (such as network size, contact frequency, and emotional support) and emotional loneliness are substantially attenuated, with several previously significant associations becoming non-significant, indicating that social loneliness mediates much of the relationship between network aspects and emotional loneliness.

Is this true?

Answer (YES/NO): NO